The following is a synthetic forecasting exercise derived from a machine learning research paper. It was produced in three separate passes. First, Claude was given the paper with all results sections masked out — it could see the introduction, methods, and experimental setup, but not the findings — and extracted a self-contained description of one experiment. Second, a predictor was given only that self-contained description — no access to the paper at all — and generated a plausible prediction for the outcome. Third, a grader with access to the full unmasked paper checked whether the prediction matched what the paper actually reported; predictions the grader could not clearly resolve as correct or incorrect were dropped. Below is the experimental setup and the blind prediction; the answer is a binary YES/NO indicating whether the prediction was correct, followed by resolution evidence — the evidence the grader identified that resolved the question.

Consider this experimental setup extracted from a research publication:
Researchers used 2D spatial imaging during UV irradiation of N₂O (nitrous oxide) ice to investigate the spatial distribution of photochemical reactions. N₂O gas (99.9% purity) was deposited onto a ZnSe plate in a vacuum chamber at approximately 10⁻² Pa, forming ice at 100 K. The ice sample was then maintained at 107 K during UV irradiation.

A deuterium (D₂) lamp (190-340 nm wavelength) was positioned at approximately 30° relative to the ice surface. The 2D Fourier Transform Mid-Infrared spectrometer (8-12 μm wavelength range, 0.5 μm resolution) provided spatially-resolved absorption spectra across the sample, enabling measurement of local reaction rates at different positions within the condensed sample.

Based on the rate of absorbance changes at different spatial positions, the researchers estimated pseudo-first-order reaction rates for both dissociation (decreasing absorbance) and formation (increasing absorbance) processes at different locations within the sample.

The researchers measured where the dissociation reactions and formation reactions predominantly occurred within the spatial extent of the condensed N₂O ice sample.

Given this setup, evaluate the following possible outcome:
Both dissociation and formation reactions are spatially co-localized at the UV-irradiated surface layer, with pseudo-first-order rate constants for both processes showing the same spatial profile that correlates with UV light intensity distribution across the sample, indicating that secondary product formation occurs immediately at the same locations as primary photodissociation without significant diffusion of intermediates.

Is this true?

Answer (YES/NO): NO